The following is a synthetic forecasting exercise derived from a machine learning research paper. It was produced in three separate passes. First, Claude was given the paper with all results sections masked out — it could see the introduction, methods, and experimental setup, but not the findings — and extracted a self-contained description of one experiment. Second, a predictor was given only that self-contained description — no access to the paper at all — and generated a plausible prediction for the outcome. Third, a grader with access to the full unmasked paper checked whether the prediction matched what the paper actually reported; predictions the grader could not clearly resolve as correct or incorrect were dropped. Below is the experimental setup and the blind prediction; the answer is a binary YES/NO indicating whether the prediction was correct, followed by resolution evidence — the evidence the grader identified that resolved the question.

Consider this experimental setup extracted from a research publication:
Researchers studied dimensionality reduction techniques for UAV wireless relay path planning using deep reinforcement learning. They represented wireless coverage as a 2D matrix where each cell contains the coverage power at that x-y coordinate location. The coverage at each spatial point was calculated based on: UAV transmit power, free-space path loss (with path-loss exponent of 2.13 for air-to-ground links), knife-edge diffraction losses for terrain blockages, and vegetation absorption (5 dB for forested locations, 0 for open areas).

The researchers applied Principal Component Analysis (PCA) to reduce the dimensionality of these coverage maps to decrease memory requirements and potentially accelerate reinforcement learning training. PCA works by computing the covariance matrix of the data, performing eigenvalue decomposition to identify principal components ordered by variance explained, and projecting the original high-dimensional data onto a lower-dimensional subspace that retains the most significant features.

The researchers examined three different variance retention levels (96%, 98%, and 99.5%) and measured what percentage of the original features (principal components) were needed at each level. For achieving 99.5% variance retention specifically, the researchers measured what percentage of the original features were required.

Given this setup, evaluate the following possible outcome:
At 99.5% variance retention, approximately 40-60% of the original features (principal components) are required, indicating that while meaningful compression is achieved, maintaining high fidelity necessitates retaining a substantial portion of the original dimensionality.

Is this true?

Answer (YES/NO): NO